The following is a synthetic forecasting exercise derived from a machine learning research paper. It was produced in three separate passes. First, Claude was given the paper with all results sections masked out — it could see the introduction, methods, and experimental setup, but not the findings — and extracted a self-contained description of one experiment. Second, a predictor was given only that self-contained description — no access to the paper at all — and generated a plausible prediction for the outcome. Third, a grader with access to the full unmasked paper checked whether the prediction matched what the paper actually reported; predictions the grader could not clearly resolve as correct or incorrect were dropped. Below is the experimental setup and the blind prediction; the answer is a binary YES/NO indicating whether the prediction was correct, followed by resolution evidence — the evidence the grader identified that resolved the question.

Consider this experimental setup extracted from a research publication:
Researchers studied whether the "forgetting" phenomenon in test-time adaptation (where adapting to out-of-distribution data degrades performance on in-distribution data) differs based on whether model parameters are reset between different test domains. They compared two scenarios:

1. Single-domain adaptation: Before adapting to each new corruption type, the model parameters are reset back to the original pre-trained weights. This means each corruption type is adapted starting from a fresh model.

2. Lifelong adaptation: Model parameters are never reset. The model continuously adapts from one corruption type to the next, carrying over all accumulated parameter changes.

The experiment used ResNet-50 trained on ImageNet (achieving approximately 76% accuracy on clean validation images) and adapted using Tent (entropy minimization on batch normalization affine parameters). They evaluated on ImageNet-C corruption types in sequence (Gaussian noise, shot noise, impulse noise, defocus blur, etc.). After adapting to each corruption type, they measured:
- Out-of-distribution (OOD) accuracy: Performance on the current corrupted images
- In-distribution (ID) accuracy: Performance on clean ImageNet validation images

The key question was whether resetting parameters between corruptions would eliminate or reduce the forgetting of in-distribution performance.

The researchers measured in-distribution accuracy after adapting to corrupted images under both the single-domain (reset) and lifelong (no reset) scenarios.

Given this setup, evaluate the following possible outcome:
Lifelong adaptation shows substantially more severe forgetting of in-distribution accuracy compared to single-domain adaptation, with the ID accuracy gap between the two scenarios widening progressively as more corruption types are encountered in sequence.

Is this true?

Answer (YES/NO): YES